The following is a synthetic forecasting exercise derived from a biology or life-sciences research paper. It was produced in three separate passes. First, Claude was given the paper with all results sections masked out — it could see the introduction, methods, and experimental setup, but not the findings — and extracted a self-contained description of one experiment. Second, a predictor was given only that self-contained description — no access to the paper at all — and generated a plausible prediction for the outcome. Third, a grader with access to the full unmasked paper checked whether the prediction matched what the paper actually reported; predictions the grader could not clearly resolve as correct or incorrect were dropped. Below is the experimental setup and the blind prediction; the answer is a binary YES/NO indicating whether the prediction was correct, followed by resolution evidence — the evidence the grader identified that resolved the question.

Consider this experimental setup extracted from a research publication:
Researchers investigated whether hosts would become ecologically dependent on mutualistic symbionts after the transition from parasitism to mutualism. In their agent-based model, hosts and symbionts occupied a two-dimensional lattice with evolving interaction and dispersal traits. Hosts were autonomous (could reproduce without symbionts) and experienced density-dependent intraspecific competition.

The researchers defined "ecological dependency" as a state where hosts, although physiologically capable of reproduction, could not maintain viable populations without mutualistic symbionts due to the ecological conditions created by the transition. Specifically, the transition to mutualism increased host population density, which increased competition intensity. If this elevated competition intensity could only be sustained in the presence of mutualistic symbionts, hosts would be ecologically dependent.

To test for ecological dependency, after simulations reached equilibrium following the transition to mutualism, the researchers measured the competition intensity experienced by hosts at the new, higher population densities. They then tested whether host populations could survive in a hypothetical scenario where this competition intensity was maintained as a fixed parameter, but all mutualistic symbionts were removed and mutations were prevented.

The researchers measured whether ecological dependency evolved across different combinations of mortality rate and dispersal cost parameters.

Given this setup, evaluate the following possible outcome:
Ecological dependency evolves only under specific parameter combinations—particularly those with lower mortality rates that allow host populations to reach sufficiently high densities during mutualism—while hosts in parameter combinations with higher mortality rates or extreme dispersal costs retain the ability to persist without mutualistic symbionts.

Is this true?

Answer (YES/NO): NO